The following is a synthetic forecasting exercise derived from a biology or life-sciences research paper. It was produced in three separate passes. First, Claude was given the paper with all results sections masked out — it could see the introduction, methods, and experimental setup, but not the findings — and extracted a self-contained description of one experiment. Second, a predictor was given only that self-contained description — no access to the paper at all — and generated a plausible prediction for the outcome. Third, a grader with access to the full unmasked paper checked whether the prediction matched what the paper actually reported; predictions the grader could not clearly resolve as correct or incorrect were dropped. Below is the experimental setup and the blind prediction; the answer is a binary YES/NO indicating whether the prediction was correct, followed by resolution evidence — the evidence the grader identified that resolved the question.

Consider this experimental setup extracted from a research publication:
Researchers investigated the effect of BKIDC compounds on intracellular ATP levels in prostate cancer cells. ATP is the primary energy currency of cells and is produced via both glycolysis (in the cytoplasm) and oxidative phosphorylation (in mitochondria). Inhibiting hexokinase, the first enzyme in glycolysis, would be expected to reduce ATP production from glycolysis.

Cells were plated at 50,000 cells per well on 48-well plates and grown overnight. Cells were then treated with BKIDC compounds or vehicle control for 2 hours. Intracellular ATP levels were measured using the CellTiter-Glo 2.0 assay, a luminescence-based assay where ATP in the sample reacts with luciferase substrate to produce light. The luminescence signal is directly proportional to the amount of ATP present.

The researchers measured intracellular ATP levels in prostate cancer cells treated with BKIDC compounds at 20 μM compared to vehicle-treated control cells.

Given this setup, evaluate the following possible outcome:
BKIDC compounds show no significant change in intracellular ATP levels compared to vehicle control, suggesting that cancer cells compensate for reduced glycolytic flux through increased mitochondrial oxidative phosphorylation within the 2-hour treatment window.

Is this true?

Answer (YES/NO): YES